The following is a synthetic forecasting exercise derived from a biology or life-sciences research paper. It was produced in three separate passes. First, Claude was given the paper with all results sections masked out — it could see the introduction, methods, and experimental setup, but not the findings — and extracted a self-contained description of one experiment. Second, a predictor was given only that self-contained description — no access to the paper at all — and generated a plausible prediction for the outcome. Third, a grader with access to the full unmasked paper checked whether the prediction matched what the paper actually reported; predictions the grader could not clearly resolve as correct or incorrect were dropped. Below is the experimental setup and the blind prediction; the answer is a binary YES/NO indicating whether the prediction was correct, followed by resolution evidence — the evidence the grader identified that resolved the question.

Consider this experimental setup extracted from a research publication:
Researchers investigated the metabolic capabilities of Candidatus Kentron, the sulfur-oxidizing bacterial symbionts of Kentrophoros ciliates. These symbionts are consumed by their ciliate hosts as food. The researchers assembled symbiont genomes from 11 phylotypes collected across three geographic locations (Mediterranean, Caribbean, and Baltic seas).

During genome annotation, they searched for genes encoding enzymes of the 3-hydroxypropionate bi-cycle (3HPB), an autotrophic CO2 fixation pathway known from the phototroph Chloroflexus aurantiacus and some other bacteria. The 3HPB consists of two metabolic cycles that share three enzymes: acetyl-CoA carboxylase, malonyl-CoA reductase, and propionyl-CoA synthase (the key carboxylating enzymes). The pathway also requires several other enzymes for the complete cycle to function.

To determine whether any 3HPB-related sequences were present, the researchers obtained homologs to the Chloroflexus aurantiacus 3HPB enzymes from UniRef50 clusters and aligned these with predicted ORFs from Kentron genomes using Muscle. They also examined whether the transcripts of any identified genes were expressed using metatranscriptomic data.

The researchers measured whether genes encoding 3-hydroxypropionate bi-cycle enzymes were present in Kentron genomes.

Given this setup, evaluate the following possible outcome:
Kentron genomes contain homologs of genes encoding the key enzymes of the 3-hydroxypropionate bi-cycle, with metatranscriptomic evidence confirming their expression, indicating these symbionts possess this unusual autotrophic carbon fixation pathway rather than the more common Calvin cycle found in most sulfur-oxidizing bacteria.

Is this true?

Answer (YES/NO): NO